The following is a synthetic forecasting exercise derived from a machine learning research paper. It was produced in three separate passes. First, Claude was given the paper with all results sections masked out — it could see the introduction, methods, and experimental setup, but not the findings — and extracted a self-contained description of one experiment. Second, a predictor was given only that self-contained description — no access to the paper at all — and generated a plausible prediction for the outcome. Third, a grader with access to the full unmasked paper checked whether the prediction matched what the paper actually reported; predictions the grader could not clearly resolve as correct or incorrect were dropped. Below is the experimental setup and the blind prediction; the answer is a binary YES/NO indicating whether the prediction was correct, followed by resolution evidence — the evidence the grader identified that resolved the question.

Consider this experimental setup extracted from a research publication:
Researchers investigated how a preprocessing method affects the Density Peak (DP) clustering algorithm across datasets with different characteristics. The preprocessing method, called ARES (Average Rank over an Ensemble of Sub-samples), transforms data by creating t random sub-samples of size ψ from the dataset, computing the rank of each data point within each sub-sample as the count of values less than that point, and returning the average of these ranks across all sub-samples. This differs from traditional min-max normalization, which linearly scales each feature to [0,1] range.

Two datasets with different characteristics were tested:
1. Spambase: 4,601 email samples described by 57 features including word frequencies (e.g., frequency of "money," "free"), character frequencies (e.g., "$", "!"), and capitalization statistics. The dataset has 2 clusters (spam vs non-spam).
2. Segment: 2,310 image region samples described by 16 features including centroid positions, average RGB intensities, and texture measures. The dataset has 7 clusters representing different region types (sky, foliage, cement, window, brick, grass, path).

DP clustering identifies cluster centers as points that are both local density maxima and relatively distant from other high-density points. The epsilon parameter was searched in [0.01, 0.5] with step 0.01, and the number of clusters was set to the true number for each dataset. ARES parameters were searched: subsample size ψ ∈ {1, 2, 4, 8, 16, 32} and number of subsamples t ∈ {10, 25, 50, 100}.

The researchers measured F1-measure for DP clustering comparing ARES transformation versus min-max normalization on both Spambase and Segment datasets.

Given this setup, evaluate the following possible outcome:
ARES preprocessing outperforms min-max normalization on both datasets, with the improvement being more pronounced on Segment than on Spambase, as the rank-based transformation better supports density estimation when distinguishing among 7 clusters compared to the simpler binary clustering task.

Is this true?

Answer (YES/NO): NO